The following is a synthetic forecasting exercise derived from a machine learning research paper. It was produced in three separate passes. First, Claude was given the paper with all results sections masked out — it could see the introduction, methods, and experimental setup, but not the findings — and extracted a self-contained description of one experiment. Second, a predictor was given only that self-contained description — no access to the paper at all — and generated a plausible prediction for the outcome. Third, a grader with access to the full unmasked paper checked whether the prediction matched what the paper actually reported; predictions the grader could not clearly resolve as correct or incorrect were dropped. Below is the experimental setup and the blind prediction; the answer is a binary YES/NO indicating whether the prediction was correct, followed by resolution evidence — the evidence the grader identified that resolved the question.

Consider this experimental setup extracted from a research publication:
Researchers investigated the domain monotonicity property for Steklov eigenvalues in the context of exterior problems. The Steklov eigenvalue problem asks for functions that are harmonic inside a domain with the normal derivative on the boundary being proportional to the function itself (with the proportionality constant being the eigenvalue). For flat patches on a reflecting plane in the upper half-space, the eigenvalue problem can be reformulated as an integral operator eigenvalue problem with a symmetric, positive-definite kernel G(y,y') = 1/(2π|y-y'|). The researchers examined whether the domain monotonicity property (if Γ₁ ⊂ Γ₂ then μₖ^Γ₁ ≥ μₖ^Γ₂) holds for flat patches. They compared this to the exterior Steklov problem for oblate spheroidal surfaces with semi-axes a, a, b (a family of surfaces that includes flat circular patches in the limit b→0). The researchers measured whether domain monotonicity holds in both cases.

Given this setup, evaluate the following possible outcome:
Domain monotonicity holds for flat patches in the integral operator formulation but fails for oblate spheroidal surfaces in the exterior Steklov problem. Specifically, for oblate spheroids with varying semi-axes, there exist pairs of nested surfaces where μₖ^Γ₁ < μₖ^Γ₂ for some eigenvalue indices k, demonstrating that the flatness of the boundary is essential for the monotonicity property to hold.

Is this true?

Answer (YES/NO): YES